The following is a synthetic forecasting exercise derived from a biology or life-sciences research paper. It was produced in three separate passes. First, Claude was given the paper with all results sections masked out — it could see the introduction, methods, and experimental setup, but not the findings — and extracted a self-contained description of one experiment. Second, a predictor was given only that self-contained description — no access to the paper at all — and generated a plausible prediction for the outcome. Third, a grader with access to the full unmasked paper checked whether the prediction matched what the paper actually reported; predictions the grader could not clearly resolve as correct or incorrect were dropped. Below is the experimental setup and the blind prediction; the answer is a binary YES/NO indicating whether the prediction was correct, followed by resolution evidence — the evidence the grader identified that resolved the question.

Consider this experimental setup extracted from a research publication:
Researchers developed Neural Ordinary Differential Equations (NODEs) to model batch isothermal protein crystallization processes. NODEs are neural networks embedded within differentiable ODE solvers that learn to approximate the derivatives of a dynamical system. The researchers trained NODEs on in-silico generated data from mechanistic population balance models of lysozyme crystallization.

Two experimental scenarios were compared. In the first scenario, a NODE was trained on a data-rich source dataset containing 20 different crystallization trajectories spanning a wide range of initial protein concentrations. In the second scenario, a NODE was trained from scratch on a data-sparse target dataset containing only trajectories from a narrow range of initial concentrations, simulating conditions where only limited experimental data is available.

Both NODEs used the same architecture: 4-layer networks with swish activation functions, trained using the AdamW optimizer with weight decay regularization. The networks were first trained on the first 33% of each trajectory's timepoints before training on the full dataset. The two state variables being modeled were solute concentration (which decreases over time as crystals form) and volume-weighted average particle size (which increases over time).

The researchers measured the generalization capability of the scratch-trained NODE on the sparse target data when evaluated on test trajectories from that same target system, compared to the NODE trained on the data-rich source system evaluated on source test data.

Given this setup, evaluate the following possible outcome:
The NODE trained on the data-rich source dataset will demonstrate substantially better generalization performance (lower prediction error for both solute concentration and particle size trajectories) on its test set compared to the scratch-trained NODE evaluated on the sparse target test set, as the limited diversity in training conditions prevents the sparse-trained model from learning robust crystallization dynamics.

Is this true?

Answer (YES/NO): YES